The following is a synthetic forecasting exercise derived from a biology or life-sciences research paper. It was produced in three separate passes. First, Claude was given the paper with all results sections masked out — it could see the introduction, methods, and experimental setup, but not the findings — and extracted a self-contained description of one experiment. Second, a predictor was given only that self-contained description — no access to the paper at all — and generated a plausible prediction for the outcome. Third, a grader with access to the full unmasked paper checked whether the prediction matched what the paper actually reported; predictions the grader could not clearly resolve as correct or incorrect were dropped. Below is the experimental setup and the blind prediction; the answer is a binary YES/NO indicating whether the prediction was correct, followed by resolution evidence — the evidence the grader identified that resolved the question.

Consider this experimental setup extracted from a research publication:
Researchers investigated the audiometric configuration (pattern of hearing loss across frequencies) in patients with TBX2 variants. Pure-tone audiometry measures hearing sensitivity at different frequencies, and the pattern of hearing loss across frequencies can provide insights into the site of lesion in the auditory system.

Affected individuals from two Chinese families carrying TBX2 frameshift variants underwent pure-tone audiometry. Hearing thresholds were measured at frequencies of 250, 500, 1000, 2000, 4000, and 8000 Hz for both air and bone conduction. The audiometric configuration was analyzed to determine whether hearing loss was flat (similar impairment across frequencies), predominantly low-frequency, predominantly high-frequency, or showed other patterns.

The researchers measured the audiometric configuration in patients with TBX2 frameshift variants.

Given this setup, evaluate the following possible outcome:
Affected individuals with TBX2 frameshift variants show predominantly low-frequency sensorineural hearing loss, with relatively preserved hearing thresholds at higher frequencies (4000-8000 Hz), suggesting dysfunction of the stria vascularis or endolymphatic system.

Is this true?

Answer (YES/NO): NO